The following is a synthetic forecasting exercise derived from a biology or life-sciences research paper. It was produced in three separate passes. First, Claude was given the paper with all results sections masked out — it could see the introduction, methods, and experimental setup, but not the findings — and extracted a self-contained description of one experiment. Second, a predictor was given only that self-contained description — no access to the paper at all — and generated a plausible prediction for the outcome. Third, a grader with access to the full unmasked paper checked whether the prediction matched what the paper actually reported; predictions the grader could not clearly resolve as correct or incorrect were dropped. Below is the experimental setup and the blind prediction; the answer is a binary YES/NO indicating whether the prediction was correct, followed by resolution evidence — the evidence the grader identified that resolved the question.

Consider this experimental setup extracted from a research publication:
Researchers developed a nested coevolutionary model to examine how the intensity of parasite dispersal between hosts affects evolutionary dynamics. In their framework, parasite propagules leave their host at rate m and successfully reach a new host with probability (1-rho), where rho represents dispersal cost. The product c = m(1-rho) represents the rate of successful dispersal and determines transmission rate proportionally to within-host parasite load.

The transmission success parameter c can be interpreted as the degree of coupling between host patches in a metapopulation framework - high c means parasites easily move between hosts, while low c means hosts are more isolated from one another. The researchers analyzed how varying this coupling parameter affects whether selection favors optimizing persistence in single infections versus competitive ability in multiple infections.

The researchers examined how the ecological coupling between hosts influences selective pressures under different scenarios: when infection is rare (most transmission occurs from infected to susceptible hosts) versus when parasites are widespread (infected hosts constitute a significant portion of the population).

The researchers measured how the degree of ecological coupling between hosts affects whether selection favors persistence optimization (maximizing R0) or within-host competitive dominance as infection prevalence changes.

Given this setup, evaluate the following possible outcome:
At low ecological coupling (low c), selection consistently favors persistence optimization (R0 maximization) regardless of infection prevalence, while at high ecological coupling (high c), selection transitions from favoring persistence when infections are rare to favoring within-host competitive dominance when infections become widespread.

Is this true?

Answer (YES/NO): NO